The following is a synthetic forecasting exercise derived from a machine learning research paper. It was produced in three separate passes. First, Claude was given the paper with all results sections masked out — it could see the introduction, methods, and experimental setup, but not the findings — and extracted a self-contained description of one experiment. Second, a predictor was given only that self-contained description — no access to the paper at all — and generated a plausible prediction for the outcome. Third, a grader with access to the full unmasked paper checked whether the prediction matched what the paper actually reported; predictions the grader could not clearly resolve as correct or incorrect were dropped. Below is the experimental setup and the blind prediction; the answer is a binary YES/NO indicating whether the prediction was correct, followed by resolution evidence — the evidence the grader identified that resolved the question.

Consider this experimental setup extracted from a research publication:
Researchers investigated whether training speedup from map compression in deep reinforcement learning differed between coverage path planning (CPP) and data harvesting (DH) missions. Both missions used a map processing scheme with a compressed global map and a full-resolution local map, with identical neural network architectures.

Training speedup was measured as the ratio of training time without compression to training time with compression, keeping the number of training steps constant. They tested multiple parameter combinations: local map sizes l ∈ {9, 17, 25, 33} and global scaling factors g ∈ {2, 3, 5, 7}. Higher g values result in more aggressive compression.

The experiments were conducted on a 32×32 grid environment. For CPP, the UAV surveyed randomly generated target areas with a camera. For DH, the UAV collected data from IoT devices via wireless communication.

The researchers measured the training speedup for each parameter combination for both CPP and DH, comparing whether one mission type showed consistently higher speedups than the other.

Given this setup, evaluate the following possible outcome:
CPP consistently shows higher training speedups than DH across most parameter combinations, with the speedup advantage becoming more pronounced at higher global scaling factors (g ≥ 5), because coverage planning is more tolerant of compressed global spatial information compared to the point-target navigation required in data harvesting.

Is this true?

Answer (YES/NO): NO